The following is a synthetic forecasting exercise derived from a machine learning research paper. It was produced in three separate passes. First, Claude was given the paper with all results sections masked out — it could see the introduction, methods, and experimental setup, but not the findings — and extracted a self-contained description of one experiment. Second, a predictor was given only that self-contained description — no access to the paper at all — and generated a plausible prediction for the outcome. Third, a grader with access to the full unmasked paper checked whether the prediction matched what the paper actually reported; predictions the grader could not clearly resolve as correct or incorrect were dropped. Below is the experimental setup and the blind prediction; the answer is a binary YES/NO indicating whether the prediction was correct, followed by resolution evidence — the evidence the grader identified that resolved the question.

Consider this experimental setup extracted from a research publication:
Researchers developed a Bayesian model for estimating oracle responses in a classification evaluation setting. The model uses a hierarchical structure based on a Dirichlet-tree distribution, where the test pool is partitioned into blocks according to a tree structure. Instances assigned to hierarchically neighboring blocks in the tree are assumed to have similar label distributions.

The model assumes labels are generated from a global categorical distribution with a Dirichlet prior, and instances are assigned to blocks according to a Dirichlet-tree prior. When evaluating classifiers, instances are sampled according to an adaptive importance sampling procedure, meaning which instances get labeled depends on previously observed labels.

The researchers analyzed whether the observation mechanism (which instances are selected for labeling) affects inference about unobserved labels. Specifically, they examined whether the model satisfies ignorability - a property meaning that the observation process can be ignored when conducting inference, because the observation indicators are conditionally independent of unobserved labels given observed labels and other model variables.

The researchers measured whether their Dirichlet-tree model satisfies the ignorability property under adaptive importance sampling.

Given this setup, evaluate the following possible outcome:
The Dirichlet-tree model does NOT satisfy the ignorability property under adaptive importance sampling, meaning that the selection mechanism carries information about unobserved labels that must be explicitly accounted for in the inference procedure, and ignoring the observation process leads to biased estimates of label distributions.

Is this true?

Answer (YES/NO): NO